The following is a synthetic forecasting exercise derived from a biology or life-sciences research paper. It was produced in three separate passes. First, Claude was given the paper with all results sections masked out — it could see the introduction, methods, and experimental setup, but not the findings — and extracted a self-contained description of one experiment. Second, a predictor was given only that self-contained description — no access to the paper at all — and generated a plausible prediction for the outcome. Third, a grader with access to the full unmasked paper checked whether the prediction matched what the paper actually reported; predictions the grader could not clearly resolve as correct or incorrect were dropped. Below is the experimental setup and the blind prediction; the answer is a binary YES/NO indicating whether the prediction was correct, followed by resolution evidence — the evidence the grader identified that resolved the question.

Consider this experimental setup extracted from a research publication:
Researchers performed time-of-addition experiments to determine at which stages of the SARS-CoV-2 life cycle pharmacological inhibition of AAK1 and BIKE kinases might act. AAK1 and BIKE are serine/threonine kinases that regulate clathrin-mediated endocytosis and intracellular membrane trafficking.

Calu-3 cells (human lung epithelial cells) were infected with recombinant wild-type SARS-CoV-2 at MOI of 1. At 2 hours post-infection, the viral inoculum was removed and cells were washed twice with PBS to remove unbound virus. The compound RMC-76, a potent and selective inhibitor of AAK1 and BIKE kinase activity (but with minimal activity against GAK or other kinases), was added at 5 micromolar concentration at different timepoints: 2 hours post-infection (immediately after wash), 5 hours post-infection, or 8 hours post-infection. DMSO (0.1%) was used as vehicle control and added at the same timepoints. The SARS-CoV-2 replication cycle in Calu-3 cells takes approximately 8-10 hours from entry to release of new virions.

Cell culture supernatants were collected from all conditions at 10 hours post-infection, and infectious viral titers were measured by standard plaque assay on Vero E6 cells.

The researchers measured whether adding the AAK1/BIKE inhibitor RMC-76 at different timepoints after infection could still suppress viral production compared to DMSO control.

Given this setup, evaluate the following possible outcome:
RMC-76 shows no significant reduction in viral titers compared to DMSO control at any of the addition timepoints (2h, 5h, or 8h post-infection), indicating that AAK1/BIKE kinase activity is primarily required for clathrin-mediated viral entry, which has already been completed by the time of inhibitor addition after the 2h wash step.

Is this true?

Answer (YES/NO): NO